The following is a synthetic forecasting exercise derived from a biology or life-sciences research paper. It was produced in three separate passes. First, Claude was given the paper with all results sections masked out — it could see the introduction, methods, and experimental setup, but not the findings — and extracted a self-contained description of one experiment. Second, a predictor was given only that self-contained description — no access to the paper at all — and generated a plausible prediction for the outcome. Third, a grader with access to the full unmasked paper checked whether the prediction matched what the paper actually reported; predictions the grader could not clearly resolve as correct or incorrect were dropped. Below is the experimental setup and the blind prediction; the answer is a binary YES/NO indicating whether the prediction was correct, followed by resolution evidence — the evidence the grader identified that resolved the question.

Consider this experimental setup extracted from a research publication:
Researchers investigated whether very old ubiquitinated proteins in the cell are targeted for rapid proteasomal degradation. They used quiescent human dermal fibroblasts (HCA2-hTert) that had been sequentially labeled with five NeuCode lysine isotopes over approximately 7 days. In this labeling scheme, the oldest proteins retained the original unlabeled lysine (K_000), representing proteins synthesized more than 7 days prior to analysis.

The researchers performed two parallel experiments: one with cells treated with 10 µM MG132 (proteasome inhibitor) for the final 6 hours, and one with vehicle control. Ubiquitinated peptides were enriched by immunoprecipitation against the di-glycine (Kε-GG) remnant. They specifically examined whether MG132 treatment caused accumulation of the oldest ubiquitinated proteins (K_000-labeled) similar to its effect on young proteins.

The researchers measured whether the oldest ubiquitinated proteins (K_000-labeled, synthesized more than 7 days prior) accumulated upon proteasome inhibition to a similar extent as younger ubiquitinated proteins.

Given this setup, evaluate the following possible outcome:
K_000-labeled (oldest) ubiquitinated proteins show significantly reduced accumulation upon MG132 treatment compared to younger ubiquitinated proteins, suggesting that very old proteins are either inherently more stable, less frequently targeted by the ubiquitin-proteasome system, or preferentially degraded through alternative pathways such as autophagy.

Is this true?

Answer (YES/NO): YES